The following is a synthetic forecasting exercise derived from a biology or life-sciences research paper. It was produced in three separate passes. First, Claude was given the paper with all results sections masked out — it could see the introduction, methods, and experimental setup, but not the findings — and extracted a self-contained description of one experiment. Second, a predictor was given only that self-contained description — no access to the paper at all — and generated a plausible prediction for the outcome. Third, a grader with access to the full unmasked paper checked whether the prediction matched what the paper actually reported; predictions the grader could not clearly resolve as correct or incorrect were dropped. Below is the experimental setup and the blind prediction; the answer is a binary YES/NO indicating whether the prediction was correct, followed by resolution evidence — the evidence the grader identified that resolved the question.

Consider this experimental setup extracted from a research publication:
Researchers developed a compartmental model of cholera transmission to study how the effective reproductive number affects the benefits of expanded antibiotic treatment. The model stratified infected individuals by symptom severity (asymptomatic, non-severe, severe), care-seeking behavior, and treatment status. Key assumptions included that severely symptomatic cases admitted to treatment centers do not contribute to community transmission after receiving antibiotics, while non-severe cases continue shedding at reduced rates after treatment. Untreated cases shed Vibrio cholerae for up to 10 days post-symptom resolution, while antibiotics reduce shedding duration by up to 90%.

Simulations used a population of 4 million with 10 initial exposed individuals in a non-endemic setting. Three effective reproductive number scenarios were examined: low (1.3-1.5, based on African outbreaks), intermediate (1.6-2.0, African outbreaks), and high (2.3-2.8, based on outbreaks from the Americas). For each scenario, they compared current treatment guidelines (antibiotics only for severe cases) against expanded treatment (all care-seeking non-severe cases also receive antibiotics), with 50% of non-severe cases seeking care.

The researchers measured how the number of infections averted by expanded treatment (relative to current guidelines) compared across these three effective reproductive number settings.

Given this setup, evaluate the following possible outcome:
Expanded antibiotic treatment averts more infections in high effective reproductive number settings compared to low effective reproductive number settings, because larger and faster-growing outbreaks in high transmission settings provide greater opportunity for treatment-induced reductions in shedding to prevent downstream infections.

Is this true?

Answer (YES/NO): NO